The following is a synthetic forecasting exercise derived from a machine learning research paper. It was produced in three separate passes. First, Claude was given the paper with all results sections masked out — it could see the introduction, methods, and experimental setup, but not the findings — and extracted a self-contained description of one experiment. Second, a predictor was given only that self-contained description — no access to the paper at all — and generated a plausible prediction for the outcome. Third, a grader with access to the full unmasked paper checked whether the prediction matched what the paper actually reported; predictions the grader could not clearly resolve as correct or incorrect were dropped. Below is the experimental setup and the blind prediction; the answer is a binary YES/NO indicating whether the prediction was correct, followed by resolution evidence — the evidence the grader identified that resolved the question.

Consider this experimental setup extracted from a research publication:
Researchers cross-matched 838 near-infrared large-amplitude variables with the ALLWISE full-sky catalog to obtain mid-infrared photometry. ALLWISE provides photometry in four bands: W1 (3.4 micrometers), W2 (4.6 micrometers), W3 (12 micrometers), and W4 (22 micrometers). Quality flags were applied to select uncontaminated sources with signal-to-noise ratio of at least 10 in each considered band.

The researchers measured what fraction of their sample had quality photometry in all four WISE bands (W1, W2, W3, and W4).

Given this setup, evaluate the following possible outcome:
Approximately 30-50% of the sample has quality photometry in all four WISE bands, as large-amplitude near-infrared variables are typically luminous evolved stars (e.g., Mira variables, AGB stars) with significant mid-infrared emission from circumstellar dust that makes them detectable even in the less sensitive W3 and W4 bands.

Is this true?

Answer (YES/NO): NO